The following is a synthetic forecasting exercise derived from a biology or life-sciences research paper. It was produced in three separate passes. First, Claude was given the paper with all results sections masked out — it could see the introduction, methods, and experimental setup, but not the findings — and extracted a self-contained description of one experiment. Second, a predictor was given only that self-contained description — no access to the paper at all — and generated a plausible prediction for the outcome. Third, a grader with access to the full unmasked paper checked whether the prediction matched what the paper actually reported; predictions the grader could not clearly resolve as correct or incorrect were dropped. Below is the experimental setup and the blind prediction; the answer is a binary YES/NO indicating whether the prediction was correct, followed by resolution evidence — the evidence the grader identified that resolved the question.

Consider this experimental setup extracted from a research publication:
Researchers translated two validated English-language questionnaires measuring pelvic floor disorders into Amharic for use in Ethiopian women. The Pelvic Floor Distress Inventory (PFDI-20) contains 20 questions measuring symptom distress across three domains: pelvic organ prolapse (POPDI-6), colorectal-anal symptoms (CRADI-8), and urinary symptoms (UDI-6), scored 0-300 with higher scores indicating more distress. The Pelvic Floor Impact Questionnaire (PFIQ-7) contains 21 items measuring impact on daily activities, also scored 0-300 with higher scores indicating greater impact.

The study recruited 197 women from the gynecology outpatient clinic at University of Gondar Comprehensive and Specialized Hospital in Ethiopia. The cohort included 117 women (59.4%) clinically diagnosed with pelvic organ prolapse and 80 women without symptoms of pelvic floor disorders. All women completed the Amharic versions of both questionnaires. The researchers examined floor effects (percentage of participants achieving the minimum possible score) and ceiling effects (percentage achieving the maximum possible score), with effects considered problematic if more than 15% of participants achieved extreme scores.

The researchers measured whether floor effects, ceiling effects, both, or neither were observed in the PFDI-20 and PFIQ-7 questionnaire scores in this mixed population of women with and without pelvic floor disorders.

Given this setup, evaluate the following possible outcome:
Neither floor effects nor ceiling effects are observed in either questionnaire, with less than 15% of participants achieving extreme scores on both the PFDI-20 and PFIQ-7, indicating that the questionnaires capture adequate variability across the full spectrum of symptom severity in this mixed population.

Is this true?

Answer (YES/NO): NO